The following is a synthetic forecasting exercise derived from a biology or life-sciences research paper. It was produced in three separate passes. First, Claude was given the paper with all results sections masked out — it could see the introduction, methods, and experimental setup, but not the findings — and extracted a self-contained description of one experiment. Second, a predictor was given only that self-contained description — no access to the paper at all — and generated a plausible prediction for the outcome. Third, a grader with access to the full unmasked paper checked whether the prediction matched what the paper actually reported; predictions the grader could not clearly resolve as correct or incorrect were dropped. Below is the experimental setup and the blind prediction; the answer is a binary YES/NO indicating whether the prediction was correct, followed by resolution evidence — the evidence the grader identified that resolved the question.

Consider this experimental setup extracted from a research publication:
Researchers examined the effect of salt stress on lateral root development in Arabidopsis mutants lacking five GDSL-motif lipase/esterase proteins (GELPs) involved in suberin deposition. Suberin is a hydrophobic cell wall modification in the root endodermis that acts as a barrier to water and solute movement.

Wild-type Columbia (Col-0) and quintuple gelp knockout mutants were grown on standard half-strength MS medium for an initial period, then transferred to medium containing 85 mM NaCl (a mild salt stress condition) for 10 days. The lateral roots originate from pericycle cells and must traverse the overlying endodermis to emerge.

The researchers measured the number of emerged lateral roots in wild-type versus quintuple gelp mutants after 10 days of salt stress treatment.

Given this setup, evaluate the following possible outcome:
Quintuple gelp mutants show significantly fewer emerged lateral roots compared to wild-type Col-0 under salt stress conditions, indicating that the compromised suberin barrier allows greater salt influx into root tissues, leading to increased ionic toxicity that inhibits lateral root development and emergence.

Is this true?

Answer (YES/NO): YES